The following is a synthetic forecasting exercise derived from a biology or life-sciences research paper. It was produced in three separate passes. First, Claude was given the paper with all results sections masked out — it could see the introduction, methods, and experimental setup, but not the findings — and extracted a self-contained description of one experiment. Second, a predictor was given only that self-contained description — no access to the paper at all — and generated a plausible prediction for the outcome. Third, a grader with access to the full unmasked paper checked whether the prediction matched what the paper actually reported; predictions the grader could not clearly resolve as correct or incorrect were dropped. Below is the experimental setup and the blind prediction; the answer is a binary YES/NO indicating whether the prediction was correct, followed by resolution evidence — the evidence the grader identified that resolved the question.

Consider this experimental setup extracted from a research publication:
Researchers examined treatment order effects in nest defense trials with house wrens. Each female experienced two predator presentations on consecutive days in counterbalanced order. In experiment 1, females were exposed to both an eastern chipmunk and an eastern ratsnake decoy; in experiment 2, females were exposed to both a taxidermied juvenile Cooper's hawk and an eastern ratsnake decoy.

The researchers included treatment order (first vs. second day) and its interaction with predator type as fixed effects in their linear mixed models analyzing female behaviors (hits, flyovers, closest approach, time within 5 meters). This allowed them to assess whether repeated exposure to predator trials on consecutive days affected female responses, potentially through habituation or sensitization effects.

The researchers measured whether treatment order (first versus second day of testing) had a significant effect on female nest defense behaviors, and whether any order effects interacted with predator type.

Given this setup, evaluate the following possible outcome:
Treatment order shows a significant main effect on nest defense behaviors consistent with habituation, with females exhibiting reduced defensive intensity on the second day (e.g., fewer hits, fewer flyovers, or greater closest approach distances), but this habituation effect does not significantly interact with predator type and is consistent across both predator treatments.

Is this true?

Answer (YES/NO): NO